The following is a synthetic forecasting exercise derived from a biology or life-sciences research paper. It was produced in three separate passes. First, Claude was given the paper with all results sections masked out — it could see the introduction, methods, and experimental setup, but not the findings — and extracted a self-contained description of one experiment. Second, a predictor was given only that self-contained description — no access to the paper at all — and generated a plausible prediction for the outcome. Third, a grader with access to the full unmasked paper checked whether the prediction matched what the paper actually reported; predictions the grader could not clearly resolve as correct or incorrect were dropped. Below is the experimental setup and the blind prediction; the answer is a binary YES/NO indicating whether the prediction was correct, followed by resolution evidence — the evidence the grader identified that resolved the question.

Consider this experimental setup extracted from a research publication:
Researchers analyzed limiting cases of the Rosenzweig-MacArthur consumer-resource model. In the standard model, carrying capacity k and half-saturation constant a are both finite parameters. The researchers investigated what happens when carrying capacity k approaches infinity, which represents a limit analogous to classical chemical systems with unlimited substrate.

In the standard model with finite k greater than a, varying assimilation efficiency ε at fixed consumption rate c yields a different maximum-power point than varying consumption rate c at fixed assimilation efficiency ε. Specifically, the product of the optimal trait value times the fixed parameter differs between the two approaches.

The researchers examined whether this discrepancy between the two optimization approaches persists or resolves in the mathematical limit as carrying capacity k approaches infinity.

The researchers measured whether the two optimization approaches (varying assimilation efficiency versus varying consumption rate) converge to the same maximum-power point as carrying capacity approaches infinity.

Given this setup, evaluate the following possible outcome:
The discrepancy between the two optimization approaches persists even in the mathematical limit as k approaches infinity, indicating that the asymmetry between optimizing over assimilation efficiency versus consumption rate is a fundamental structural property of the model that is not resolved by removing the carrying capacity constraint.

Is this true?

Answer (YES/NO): NO